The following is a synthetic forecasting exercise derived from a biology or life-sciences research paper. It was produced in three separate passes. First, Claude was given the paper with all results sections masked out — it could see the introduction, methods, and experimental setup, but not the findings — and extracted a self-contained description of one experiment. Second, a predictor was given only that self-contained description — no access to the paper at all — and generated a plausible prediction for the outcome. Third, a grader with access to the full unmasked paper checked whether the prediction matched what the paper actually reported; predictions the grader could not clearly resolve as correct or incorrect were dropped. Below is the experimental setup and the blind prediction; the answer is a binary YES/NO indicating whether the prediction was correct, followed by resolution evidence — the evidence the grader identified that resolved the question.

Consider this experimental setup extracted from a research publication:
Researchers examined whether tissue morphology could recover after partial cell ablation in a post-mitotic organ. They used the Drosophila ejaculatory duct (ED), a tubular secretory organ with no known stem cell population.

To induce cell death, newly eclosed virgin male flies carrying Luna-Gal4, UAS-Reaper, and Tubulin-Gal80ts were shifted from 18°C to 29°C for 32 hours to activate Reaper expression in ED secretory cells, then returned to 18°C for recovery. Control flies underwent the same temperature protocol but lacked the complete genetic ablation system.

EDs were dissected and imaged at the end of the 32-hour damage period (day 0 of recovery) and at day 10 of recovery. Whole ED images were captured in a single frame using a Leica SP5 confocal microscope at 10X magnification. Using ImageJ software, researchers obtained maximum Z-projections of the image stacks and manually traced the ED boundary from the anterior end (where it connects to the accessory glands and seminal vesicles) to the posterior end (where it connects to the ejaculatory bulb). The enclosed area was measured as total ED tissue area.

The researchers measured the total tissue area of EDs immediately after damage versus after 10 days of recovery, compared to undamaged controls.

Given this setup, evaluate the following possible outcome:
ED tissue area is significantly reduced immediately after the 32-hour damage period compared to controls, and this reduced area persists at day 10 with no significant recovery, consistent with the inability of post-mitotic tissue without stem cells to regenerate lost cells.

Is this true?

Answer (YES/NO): NO